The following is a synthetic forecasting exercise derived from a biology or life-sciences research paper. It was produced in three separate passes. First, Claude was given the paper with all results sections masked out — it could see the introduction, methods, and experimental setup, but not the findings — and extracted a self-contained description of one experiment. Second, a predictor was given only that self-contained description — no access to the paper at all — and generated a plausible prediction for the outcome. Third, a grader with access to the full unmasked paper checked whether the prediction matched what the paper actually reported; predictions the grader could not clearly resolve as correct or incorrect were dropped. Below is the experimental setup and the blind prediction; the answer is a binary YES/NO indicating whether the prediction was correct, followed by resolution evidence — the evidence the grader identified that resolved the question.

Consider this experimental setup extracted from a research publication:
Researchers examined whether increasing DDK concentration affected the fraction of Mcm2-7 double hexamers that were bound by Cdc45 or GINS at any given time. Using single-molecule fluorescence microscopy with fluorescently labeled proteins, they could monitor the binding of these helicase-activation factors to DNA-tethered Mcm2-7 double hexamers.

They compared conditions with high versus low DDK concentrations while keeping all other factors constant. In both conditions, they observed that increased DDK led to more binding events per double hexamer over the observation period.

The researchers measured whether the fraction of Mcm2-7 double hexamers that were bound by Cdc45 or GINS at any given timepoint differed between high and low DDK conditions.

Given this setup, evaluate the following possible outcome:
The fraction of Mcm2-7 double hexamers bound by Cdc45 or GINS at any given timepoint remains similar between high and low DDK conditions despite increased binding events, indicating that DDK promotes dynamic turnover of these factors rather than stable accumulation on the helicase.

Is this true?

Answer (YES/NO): NO